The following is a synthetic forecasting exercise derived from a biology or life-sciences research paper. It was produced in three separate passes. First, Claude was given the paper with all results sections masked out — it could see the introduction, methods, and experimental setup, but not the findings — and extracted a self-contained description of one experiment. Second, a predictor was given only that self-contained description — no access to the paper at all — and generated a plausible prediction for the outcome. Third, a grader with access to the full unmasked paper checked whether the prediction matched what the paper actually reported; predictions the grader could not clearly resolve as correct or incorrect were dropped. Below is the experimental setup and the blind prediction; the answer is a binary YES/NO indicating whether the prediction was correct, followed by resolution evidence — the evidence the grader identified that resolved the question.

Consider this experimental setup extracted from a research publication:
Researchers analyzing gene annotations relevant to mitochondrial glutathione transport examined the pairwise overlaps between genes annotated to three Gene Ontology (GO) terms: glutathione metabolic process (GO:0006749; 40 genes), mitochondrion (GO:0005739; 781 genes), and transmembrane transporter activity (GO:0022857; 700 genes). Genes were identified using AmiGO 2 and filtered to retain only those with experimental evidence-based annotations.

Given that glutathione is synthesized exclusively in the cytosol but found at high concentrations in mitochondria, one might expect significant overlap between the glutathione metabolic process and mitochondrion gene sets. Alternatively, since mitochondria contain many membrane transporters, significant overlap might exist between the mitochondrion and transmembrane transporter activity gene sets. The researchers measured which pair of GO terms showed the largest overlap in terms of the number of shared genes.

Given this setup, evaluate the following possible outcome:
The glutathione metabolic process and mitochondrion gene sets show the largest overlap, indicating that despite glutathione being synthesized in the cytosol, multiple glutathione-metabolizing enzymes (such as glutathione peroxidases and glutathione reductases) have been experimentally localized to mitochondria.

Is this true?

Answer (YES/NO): NO